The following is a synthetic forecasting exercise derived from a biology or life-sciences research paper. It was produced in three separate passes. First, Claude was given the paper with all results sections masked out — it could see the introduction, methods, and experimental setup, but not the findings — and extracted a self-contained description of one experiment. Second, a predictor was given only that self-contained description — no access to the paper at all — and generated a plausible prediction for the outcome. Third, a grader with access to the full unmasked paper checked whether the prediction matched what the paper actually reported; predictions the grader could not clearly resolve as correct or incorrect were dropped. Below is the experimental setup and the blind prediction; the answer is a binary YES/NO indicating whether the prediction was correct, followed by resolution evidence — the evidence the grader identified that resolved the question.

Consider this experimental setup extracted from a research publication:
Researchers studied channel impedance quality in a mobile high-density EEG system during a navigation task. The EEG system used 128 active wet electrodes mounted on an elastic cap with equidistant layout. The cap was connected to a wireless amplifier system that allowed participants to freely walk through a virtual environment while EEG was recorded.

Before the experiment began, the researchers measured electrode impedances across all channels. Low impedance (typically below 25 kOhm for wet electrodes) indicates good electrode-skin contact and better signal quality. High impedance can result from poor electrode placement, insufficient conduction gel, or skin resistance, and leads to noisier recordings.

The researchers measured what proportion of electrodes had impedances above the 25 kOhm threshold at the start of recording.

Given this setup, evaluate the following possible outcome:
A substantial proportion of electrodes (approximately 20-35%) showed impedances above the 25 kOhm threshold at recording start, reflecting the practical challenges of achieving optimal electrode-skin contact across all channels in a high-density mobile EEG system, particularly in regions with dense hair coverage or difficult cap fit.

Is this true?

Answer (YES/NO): NO